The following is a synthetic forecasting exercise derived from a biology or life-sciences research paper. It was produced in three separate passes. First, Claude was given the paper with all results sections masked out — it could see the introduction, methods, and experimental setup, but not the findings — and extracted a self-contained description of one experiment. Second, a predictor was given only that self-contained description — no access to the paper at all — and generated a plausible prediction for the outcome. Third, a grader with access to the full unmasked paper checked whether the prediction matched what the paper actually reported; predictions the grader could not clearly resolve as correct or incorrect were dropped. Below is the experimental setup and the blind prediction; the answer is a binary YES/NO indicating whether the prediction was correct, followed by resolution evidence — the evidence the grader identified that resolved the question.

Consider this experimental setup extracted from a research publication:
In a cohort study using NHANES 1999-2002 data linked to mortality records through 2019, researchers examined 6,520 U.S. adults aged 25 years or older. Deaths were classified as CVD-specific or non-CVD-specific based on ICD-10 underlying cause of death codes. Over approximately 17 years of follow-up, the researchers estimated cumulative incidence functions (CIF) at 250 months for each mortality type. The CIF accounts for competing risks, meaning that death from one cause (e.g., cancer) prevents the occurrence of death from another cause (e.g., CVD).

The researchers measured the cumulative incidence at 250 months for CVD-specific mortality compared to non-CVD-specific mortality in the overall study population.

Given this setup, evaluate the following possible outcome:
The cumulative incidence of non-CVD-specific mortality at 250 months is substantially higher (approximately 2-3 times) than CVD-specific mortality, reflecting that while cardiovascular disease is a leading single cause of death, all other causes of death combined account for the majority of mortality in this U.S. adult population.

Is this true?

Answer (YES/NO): YES